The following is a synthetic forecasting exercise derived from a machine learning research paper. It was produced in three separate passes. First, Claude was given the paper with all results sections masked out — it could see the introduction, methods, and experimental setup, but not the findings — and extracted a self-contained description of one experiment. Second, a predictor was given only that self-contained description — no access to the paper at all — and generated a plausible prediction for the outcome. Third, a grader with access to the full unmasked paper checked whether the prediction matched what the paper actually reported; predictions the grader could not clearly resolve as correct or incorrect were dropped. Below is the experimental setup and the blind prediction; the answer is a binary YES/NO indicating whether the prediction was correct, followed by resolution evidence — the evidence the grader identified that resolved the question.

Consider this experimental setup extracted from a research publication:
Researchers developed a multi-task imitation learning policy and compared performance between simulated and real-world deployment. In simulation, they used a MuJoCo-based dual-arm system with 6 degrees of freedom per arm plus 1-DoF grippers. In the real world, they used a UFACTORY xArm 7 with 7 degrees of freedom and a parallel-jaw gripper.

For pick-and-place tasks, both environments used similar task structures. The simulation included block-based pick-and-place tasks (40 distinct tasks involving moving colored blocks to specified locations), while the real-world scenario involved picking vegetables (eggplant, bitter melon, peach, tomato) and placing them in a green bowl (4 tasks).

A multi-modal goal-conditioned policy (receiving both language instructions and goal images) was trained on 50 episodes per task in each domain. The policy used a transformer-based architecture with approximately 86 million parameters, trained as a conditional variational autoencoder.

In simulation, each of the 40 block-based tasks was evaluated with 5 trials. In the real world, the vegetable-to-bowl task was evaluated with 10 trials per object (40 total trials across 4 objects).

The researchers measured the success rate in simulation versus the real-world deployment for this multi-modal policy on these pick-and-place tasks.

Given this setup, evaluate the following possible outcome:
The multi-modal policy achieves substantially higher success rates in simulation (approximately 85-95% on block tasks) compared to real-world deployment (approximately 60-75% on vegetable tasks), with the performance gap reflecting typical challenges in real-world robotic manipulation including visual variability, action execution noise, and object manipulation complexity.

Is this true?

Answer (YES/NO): NO